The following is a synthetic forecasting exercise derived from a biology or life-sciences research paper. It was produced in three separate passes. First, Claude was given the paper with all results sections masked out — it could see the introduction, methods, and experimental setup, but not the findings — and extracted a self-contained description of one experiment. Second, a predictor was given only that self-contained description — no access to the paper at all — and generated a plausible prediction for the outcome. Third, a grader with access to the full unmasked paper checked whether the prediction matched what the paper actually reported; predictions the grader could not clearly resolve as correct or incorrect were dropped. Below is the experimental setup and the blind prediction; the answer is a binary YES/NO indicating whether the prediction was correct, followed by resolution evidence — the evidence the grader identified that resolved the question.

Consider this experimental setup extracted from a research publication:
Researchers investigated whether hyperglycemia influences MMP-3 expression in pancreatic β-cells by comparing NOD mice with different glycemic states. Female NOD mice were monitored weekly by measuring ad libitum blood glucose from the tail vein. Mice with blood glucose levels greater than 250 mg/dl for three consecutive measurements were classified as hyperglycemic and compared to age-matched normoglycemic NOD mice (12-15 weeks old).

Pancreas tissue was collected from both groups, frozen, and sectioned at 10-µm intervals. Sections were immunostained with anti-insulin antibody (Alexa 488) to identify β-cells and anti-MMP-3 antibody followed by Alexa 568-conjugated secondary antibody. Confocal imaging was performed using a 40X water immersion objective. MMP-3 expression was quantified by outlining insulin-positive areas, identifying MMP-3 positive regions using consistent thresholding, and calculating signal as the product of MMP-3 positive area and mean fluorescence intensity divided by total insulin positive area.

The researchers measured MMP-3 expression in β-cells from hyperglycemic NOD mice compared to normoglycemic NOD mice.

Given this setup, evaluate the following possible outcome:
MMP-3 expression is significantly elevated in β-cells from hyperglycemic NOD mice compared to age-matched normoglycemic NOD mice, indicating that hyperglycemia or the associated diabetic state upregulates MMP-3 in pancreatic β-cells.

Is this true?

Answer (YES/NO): YES